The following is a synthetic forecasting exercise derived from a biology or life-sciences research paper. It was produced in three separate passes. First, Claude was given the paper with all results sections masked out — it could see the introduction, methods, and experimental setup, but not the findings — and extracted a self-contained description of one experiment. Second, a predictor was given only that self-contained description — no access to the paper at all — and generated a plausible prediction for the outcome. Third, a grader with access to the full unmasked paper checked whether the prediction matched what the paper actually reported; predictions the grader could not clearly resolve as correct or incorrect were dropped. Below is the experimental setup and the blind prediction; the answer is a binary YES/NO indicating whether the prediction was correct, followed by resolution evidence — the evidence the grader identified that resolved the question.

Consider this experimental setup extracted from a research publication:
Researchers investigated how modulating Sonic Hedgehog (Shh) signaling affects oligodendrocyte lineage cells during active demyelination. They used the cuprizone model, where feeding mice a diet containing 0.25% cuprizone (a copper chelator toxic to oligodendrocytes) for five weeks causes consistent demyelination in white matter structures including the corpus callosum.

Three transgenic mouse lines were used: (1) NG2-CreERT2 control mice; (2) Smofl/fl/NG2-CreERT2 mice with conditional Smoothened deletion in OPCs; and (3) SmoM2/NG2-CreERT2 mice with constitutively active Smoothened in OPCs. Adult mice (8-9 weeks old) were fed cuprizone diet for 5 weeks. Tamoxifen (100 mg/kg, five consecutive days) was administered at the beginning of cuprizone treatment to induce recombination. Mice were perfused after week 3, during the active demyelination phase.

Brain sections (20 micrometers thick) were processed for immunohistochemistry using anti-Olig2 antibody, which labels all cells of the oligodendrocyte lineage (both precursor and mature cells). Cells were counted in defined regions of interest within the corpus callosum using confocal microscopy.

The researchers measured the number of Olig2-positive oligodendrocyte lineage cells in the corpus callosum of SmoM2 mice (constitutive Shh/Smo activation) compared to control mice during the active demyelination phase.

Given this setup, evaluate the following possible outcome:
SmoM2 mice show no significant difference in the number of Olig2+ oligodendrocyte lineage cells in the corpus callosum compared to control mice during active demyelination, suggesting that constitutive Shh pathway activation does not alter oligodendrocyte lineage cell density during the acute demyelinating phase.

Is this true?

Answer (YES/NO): NO